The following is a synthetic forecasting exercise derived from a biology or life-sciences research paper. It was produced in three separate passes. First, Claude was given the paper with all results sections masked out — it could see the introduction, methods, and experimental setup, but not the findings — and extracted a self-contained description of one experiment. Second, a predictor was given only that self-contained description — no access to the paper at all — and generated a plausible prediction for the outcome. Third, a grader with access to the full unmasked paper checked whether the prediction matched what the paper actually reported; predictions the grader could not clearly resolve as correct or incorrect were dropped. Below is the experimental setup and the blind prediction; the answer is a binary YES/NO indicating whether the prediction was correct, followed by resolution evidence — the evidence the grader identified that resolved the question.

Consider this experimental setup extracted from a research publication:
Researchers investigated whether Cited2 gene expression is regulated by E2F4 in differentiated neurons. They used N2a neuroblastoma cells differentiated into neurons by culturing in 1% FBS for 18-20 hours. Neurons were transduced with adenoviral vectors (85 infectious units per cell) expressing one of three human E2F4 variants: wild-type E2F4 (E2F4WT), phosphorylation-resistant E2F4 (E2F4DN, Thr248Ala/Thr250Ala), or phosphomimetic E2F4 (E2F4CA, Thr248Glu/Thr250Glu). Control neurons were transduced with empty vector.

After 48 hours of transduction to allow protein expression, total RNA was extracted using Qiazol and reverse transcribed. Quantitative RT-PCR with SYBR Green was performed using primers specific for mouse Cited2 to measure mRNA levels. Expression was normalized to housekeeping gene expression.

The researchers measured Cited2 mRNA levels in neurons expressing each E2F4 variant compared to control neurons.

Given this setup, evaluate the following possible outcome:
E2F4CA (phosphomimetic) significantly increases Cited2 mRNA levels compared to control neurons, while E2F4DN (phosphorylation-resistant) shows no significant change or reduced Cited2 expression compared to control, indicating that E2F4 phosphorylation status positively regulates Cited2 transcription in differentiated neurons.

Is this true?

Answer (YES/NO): NO